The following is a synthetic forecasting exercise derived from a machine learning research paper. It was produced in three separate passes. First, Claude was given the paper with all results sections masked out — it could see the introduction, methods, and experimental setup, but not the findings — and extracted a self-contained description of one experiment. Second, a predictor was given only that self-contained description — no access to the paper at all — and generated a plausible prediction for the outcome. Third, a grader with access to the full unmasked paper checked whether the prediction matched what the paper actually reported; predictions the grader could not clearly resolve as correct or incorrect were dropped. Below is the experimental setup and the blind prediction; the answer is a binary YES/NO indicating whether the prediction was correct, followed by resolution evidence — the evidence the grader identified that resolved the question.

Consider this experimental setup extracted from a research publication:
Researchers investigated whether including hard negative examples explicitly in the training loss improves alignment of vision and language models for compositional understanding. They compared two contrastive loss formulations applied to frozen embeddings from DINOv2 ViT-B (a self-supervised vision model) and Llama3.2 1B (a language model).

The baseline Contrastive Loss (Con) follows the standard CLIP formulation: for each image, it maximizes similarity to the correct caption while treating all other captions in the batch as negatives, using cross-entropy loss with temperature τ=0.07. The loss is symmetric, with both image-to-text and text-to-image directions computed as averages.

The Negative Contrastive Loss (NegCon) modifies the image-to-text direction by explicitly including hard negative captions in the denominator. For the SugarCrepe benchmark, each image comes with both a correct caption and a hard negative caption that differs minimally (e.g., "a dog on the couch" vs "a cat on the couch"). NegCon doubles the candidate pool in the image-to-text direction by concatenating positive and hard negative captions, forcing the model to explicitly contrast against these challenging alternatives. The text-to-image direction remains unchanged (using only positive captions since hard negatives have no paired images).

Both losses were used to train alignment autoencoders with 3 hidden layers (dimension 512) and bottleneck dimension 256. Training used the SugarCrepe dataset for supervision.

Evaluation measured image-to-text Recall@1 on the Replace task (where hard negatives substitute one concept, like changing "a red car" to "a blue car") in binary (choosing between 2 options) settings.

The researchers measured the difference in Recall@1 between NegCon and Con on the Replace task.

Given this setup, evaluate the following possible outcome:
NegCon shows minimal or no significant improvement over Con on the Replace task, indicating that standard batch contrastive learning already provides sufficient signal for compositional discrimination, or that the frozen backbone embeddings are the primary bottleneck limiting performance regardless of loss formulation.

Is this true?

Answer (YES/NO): NO